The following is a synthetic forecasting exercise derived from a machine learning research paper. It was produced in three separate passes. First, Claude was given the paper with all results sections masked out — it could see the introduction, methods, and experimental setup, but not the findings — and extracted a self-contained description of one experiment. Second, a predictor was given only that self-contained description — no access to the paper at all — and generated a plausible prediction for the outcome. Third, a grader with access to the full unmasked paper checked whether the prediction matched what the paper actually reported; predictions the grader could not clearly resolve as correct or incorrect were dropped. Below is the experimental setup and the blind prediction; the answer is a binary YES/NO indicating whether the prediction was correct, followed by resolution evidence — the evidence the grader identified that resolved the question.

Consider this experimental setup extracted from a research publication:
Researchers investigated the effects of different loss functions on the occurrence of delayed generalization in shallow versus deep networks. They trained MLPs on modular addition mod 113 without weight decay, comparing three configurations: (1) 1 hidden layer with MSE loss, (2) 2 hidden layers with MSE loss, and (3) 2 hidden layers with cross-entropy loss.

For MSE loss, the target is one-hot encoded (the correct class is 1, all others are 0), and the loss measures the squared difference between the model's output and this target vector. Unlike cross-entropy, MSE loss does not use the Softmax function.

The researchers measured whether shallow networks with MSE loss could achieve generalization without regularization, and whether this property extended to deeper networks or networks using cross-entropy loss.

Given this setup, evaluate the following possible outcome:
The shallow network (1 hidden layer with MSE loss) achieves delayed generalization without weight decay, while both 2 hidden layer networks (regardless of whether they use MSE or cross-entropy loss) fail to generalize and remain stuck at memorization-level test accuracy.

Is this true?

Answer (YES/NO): YES